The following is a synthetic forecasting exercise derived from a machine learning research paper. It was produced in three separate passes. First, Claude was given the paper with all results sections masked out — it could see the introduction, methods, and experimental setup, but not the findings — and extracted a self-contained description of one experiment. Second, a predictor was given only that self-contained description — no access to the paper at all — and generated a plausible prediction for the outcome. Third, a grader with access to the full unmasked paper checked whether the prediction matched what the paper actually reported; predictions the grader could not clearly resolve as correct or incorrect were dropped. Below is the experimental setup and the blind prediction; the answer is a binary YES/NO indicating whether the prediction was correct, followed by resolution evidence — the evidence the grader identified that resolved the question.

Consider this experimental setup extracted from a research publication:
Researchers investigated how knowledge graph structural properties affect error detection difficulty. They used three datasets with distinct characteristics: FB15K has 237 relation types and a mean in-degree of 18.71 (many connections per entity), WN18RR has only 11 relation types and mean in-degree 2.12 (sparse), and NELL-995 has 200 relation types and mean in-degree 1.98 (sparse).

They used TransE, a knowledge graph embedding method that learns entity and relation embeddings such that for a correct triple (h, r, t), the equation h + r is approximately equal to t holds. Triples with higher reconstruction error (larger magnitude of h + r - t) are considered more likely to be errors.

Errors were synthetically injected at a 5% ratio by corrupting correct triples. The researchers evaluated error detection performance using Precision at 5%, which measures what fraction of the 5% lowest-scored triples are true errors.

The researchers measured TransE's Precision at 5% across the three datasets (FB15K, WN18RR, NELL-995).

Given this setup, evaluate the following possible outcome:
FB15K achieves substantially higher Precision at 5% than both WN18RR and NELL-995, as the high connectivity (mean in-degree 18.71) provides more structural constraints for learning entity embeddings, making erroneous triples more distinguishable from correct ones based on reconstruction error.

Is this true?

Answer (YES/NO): YES